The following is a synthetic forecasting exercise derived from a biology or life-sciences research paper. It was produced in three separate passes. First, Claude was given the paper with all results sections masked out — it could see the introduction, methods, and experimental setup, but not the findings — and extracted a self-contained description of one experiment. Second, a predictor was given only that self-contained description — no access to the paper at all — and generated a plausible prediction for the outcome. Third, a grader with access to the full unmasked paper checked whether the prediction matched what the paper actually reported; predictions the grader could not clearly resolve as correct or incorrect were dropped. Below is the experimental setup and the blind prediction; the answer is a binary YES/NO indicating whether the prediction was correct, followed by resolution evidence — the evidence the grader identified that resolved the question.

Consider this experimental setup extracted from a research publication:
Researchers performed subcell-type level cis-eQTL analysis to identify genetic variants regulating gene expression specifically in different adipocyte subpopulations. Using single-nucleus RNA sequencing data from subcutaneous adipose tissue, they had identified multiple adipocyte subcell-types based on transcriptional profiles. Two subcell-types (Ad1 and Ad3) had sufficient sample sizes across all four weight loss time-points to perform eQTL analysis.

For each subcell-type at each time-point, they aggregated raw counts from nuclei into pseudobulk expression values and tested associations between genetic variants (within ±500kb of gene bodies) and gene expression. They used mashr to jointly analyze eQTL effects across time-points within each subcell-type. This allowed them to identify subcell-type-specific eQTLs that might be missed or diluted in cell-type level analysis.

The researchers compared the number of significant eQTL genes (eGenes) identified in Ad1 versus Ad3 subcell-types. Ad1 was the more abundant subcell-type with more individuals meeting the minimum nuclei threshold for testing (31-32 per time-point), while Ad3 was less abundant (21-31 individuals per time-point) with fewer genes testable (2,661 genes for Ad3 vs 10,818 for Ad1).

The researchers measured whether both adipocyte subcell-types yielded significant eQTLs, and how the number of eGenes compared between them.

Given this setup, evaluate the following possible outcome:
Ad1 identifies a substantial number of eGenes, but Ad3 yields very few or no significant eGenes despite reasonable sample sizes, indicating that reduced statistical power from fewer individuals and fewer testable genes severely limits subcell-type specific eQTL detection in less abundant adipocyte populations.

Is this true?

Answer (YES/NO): NO